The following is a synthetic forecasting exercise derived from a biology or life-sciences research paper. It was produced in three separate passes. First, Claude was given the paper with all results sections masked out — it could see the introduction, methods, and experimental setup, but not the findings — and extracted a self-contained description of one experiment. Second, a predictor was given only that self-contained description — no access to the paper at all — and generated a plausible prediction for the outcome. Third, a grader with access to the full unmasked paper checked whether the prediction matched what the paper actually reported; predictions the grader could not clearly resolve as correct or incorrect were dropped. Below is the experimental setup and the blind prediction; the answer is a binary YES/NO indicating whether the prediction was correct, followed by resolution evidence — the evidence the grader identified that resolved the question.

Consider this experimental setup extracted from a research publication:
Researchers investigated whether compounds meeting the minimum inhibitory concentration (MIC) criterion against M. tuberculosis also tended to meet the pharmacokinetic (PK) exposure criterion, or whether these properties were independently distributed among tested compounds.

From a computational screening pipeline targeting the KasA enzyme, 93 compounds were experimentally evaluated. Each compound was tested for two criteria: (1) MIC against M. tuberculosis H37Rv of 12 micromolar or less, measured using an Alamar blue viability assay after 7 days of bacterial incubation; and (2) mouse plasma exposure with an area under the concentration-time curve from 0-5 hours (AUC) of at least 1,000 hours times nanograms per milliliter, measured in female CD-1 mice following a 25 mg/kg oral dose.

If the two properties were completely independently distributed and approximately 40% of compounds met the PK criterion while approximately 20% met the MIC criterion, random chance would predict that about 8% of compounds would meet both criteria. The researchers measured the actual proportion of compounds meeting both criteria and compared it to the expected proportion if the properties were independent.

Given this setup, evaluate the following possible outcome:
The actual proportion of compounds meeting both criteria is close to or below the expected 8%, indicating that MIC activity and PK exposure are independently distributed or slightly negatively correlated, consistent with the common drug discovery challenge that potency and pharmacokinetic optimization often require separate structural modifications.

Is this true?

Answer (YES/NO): NO